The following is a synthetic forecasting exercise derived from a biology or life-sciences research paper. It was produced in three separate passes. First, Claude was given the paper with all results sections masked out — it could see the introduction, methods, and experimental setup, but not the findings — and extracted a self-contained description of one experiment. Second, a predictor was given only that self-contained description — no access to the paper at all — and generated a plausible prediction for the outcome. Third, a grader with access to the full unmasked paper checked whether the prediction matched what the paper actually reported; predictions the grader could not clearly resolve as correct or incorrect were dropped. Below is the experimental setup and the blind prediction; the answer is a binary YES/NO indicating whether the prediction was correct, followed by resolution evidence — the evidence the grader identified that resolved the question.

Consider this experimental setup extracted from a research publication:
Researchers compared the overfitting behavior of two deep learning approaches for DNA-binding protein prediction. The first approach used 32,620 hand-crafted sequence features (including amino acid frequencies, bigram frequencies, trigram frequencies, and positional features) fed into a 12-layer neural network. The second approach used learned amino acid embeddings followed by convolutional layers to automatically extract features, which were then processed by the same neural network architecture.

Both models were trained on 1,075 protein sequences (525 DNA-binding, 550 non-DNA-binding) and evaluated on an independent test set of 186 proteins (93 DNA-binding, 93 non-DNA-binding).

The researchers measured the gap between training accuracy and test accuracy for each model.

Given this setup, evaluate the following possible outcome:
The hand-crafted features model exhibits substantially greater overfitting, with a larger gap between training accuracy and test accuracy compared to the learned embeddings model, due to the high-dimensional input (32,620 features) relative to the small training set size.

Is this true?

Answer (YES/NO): YES